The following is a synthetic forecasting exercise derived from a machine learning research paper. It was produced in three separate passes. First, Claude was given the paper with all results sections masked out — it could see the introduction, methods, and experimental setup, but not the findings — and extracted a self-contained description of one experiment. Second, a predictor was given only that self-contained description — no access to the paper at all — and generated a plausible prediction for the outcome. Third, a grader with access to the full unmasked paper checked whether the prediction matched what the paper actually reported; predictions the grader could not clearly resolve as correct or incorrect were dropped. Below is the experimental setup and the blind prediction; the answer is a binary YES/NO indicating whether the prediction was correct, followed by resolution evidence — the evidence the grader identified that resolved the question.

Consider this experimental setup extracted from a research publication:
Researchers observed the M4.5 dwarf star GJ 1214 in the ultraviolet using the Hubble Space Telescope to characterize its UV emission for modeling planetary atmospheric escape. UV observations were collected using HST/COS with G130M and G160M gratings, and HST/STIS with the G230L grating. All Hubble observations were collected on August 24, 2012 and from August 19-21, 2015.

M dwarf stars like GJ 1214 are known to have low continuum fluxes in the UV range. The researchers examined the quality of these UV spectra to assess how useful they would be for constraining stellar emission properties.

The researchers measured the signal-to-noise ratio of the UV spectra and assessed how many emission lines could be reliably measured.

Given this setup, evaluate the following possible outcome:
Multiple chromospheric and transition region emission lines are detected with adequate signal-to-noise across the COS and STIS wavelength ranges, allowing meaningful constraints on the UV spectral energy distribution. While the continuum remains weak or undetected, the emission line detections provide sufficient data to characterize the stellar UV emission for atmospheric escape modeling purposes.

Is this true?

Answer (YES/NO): NO